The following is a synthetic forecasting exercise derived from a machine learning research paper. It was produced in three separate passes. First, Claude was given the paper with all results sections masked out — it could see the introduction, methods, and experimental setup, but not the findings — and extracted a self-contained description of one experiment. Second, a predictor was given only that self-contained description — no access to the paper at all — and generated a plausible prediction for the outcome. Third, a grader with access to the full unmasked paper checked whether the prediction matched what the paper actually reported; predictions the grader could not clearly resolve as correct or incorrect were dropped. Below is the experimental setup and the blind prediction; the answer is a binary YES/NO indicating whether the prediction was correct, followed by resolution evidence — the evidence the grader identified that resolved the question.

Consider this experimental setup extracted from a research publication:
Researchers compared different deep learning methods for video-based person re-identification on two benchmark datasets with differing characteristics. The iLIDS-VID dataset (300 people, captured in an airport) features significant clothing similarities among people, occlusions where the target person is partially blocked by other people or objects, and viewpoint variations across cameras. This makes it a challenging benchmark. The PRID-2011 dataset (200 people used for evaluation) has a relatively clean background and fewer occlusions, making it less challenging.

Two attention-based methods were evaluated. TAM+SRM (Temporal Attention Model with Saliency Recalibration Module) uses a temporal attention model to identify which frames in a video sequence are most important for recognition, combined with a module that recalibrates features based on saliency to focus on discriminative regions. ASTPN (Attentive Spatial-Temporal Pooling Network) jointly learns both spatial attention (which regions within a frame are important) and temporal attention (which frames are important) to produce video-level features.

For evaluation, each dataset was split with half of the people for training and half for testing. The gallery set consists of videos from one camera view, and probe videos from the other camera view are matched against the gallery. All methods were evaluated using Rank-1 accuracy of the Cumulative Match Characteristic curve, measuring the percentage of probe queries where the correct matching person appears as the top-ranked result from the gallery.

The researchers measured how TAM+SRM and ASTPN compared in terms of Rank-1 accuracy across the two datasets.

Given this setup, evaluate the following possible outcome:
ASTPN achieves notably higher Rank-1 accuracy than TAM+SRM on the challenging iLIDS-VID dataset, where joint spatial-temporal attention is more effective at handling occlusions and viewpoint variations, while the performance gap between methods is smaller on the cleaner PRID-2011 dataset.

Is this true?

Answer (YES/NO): NO